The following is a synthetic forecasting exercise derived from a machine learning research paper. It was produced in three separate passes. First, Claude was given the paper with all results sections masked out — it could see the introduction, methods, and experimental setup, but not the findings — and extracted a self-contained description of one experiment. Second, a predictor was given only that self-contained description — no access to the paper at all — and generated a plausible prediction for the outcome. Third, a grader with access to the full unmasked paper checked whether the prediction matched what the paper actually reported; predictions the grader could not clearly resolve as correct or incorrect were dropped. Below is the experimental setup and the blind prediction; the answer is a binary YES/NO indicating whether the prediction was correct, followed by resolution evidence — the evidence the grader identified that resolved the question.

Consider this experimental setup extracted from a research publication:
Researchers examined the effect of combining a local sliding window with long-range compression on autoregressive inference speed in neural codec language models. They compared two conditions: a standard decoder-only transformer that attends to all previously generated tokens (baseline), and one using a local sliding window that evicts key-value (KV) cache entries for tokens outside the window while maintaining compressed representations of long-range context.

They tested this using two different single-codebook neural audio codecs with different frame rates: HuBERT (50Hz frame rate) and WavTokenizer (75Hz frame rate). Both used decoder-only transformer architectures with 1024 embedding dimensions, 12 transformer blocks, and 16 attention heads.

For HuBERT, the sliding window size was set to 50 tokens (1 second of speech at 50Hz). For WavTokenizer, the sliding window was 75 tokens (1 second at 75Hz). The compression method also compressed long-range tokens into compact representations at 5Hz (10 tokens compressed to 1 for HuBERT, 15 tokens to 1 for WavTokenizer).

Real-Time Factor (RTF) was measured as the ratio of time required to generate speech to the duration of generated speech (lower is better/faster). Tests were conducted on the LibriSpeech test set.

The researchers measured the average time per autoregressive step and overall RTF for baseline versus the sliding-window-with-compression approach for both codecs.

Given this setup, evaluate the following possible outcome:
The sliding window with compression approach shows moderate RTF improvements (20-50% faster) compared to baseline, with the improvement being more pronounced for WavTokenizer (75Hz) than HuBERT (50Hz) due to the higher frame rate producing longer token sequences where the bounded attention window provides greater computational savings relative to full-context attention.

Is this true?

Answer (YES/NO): NO